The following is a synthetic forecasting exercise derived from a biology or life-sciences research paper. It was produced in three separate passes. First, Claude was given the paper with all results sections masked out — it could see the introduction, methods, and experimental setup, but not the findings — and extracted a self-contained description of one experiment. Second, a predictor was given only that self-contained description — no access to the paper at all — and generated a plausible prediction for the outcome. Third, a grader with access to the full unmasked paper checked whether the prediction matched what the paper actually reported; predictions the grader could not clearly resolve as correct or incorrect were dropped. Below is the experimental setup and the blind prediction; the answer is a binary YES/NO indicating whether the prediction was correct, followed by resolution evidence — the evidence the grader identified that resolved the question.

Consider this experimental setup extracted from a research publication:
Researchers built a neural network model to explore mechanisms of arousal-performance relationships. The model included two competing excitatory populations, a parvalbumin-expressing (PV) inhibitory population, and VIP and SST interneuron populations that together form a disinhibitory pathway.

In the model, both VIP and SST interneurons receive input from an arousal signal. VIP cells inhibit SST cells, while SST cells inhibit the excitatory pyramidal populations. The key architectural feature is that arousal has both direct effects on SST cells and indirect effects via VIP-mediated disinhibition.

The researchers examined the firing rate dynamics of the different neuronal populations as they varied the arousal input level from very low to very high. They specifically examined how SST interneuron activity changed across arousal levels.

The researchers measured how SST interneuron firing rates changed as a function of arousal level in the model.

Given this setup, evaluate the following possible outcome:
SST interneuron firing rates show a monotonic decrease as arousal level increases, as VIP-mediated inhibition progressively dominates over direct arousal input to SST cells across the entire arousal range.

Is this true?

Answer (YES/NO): NO